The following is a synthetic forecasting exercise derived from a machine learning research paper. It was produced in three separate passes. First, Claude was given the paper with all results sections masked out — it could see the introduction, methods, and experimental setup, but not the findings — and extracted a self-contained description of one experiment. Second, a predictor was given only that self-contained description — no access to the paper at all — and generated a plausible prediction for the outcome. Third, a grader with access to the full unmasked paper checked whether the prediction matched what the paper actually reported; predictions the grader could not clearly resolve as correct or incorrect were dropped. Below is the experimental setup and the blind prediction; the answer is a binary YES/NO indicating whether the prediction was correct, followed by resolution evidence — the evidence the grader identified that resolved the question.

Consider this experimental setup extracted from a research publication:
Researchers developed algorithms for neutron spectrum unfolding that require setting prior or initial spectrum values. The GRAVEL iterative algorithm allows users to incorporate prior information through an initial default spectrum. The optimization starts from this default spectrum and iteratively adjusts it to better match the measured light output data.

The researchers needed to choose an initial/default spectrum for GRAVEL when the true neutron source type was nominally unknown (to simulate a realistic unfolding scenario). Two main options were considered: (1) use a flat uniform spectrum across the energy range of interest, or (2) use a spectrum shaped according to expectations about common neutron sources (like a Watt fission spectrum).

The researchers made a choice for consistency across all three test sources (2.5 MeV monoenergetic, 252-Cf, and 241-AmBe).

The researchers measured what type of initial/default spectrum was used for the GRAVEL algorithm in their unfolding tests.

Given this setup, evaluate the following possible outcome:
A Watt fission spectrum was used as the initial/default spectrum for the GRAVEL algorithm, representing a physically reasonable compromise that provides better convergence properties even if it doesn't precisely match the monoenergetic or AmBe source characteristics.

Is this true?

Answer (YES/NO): NO